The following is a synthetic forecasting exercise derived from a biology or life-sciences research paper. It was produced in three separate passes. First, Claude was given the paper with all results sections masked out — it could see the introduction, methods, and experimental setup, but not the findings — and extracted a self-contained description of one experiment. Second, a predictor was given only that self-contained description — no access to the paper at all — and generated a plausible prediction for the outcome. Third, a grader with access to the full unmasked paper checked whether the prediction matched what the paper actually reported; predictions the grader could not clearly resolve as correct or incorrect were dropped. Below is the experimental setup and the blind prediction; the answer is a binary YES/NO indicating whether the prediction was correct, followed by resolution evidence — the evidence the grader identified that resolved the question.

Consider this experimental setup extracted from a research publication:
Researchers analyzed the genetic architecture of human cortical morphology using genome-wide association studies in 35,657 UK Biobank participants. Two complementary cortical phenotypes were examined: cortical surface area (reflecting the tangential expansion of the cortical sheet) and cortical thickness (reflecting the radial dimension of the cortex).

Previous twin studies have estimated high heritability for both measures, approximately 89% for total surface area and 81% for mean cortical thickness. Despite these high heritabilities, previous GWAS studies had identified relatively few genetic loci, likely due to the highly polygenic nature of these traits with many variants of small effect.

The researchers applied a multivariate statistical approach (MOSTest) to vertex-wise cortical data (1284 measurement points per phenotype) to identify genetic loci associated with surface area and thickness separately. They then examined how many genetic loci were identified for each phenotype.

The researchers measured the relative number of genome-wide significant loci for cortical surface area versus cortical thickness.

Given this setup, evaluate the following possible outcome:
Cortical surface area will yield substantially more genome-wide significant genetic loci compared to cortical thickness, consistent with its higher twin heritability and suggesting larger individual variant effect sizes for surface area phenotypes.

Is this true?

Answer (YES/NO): NO